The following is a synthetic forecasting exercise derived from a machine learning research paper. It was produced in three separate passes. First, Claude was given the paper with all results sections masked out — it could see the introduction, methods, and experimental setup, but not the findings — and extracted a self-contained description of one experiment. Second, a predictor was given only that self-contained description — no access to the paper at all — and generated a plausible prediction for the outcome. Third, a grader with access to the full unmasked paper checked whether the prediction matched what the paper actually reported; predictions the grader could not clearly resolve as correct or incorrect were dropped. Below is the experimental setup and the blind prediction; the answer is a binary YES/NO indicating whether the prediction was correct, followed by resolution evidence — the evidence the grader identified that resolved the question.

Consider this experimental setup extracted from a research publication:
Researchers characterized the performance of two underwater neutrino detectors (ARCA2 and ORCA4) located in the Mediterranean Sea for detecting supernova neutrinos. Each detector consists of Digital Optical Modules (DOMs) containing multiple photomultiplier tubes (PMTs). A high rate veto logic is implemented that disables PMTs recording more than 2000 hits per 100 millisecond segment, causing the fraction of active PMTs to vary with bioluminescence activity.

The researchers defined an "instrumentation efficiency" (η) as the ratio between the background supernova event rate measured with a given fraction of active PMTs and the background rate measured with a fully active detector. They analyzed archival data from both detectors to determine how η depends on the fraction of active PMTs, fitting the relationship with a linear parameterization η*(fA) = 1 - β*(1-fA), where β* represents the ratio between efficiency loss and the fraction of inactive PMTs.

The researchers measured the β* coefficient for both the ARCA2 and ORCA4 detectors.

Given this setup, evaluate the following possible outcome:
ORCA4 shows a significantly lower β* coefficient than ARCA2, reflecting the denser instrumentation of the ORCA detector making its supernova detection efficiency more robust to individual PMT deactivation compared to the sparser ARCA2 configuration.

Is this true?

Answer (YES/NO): YES